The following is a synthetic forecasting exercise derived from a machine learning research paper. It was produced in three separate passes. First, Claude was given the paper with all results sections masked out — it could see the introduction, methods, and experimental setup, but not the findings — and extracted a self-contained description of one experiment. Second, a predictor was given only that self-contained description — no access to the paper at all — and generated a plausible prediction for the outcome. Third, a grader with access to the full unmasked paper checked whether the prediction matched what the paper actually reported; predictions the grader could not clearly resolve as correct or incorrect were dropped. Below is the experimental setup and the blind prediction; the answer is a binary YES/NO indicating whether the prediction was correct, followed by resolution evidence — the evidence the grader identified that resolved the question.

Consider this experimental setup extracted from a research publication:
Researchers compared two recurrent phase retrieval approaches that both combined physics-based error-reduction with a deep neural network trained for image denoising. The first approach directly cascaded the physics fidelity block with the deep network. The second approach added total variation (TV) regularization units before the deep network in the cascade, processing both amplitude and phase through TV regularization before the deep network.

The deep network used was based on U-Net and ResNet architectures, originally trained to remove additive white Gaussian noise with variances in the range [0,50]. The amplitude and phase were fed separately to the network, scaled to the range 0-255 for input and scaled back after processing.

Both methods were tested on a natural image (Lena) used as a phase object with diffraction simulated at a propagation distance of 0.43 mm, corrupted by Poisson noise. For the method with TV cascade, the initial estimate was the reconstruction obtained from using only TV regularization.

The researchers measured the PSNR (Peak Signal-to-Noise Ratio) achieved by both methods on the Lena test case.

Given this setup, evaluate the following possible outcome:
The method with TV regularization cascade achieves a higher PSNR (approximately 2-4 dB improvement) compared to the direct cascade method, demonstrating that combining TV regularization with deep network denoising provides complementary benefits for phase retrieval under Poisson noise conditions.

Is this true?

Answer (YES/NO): YES